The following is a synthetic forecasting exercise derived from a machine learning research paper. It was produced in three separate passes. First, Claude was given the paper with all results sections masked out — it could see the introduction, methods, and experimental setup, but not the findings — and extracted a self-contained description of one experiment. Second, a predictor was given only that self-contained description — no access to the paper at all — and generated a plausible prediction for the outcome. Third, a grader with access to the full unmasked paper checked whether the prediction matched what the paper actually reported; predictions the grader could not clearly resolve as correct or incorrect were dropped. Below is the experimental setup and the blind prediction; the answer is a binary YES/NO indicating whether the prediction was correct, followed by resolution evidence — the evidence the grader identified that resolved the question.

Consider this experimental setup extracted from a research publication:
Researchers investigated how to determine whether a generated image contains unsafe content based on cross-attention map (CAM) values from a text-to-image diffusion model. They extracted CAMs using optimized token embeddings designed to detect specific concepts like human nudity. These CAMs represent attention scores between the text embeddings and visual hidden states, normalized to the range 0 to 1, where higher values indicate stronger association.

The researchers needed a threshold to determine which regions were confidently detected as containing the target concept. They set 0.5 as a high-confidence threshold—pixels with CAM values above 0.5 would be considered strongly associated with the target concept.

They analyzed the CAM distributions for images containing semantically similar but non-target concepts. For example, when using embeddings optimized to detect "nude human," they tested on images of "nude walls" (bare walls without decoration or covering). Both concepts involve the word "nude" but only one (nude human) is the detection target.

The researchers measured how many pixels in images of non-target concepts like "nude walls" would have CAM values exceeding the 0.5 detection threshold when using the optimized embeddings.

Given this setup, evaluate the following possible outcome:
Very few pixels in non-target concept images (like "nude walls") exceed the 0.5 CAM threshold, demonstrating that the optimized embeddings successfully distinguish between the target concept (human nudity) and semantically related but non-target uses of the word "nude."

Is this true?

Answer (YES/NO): YES